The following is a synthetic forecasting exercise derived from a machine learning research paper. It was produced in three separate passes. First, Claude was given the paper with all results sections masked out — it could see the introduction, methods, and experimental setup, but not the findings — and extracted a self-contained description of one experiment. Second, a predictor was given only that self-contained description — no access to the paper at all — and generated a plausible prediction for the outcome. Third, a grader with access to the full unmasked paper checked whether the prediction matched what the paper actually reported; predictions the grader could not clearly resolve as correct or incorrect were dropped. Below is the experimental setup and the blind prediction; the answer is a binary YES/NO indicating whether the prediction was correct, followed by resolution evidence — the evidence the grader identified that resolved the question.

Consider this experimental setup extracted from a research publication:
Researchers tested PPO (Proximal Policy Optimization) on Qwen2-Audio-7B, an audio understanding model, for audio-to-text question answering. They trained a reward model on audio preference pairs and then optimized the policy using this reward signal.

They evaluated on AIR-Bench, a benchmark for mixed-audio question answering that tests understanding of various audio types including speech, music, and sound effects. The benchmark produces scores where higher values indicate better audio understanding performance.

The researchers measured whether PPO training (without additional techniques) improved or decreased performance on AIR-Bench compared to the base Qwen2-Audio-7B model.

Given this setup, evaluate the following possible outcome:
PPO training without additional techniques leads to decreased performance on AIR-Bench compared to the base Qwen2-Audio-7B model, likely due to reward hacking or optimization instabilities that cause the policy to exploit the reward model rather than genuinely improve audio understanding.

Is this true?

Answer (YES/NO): YES